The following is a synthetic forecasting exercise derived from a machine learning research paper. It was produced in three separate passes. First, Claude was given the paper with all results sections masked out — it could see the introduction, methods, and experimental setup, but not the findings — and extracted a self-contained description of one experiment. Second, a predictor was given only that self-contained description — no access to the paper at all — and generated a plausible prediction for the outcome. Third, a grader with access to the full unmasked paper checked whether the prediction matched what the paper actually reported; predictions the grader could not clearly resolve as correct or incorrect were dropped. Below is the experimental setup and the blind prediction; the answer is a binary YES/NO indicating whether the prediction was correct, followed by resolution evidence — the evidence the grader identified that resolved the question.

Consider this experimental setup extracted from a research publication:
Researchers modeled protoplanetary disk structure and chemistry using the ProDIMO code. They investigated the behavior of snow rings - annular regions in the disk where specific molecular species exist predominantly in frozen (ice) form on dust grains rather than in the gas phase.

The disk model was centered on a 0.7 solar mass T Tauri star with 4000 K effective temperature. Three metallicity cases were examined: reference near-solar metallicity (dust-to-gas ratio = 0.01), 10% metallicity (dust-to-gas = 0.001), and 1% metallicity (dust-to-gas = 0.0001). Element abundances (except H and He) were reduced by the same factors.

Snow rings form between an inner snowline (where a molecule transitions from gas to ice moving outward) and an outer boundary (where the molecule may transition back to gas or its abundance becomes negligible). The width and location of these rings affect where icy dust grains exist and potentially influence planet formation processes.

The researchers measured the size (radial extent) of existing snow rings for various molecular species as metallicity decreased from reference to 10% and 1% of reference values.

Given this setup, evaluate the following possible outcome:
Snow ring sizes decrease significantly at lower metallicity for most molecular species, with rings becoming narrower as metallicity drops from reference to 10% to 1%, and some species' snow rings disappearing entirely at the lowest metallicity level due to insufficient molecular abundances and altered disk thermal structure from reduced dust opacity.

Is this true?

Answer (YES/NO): YES